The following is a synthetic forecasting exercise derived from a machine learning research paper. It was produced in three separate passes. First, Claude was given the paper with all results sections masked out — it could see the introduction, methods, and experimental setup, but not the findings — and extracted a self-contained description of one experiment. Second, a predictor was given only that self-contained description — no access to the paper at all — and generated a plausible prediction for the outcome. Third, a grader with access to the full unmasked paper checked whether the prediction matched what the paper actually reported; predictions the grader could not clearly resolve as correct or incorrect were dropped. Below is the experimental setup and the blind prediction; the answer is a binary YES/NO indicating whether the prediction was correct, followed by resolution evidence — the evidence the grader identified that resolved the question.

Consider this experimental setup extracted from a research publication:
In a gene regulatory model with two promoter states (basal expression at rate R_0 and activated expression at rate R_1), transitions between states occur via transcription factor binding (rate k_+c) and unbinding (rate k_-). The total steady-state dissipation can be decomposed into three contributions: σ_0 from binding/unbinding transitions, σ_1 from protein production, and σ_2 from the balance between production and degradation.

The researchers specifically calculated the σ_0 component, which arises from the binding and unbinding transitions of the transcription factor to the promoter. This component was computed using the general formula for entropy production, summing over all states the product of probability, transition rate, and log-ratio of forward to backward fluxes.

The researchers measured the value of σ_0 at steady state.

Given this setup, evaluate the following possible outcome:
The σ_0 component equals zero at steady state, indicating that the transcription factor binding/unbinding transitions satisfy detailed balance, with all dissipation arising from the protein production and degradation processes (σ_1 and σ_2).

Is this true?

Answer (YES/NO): YES